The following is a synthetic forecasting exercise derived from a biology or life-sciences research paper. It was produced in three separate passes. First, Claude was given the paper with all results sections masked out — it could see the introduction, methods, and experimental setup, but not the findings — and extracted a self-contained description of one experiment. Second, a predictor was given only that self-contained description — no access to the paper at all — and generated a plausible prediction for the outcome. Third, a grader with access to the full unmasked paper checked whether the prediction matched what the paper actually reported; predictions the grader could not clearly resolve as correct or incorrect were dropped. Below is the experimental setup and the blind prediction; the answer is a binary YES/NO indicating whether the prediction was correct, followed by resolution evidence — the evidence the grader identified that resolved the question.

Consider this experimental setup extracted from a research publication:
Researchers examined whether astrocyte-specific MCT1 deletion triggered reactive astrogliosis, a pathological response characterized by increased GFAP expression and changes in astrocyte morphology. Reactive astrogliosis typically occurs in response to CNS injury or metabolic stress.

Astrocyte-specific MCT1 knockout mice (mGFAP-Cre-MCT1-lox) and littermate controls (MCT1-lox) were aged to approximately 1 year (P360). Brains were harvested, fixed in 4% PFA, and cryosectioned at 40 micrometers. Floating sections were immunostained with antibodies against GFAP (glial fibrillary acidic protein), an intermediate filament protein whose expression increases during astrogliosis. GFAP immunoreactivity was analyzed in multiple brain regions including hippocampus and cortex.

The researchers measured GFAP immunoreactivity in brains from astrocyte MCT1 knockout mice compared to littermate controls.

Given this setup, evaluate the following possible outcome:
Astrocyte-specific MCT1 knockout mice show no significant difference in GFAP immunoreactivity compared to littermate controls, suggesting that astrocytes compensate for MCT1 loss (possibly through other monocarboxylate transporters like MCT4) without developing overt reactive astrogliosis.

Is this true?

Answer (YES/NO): YES